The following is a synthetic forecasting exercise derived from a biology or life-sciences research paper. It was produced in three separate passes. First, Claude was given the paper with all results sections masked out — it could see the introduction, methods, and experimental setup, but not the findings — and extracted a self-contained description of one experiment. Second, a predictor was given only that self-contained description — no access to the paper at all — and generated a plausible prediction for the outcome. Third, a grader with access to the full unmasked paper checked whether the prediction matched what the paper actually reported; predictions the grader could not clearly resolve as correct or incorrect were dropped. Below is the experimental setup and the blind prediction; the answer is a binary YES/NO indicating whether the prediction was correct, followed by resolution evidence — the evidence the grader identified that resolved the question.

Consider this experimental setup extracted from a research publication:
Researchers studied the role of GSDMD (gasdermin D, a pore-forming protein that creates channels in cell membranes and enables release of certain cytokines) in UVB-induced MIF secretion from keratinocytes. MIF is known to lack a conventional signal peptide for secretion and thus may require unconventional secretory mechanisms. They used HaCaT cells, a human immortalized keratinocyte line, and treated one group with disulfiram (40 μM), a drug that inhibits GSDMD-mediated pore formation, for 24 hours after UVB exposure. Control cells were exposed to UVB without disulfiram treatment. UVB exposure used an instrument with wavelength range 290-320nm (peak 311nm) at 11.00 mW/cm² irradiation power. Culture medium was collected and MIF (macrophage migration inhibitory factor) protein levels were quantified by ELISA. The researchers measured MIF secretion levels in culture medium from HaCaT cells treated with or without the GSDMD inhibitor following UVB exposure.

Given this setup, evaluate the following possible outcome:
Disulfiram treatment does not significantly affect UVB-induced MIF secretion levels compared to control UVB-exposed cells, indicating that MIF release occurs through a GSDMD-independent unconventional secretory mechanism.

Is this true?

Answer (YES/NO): NO